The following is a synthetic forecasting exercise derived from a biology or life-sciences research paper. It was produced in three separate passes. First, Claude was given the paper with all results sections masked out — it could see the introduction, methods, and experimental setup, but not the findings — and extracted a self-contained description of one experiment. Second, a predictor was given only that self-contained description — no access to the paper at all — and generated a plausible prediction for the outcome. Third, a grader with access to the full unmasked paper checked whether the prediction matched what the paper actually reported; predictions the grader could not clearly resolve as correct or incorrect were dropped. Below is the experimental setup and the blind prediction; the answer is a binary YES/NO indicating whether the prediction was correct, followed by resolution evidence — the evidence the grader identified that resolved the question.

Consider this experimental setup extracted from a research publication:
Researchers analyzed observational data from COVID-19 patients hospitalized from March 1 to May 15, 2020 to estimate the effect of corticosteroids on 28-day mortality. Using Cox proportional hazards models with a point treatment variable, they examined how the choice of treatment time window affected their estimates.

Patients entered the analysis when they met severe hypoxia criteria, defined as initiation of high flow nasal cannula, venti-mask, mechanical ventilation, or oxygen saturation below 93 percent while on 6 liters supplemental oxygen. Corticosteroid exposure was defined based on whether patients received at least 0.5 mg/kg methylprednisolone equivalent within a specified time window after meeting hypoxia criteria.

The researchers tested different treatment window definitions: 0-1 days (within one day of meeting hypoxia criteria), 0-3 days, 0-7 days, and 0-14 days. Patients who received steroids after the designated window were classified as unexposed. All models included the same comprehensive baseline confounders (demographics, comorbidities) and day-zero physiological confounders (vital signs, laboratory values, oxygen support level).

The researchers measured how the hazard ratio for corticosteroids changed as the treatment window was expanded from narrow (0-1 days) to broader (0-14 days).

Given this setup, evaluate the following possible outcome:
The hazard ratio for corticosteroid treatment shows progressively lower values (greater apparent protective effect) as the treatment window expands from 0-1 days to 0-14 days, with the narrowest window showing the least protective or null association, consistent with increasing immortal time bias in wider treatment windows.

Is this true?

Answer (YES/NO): YES